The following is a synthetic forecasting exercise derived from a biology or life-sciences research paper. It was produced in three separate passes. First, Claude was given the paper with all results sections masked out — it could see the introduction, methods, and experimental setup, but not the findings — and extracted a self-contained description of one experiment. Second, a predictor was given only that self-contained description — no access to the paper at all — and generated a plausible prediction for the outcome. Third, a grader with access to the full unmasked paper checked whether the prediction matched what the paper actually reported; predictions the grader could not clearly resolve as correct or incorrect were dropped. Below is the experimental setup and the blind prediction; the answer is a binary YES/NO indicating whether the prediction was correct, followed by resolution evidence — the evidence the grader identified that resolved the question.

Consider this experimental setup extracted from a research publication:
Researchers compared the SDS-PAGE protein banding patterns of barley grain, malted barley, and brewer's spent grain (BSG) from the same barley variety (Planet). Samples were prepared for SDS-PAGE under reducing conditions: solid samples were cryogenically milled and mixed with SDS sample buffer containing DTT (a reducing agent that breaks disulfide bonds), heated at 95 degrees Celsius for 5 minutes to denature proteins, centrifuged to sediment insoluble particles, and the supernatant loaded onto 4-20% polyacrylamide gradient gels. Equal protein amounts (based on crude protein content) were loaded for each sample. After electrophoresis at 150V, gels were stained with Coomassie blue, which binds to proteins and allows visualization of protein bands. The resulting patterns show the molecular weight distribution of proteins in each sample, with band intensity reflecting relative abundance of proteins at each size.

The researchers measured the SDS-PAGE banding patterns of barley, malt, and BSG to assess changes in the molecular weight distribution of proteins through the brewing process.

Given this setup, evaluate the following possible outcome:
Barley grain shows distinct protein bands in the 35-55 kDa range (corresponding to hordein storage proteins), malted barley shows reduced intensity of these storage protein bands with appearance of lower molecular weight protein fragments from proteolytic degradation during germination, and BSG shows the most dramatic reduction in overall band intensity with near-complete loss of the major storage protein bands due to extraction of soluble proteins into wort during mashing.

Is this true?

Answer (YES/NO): NO